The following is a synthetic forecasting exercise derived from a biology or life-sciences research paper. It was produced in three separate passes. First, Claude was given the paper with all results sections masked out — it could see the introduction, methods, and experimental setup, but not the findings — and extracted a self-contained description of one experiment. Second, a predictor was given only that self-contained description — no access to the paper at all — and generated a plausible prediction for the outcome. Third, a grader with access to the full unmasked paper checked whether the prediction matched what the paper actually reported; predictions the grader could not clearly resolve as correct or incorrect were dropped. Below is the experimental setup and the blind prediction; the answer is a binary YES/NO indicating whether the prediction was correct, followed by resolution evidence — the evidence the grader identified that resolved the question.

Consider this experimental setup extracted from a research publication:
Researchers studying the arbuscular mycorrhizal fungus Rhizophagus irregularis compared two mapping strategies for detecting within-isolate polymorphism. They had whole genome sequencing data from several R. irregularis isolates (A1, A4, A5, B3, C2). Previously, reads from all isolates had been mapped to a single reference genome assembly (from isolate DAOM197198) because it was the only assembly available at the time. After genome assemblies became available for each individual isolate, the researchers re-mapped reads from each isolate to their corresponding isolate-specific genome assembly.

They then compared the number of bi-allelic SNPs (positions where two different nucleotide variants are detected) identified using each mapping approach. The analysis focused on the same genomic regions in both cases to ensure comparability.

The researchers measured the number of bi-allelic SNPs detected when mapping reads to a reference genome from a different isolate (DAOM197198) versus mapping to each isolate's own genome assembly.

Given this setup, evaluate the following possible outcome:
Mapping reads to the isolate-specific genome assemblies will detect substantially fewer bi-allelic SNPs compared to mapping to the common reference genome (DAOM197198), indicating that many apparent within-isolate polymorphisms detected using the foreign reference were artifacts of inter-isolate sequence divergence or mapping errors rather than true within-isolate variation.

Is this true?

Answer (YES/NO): YES